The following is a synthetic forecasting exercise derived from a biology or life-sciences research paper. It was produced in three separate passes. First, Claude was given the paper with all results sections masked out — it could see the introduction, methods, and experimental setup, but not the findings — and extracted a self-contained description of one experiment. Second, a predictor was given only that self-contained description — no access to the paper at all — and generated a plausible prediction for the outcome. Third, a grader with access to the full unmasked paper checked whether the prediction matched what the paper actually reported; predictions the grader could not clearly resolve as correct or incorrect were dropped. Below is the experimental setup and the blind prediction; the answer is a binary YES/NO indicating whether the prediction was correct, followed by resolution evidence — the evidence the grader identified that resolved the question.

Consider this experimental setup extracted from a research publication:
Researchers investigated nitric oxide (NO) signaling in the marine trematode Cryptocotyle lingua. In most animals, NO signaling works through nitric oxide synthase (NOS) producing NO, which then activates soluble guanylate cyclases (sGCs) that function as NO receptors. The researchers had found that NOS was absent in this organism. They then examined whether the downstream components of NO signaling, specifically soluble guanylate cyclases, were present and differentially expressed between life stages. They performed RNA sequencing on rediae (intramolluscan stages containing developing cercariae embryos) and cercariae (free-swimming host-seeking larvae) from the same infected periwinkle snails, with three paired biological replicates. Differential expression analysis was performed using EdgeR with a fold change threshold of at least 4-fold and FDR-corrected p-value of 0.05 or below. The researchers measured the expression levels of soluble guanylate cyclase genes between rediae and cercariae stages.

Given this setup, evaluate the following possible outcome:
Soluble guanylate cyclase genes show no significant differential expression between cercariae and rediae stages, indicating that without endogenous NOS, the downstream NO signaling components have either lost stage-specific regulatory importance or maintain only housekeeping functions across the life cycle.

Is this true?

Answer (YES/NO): NO